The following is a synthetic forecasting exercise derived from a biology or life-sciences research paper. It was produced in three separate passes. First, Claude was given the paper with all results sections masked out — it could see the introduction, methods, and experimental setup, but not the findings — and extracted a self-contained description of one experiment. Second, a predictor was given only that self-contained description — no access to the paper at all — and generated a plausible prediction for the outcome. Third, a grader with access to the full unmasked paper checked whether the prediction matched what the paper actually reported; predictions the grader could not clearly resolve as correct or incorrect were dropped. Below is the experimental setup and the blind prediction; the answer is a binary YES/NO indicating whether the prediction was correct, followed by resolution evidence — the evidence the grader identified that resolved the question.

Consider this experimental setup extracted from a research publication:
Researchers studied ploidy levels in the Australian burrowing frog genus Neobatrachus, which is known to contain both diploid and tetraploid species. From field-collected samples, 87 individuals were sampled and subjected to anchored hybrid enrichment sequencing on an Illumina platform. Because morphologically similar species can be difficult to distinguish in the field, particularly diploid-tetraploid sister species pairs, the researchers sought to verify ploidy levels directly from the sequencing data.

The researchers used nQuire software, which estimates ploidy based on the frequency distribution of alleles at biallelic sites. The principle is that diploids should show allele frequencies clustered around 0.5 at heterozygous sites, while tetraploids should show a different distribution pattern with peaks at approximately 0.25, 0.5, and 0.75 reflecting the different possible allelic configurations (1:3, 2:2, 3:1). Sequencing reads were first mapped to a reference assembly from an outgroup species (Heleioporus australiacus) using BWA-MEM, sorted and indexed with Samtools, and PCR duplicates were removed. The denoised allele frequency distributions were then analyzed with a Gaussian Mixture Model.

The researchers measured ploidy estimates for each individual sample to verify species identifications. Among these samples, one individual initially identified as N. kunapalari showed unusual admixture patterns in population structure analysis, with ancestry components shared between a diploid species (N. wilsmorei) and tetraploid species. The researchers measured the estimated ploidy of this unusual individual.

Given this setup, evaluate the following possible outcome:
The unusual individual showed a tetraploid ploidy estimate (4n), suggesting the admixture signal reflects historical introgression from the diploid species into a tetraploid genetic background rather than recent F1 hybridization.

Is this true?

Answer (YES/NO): NO